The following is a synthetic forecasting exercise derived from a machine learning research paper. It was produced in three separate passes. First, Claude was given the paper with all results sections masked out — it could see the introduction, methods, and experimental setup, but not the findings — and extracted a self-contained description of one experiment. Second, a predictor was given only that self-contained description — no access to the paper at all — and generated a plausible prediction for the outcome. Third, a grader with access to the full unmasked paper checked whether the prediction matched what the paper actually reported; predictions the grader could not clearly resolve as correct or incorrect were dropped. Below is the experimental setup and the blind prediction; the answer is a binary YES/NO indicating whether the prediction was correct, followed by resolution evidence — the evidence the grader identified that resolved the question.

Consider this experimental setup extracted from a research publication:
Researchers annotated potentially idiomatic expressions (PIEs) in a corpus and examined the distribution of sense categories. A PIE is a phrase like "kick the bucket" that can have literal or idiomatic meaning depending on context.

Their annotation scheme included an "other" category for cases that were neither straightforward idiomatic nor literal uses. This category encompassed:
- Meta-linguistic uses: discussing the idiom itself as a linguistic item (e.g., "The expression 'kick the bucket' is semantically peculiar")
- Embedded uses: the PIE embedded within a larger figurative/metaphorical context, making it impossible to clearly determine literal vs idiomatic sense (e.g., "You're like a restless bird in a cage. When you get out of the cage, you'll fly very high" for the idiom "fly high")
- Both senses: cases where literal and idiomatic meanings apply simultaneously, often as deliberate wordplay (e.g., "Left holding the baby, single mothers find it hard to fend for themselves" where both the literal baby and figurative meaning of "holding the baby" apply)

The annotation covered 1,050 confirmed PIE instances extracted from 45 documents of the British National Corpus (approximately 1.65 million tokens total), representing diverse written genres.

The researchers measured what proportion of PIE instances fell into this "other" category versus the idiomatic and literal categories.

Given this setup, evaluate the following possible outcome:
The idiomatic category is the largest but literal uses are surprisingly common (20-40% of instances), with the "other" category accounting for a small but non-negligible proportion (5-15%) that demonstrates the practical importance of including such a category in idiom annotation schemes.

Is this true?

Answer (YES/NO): NO